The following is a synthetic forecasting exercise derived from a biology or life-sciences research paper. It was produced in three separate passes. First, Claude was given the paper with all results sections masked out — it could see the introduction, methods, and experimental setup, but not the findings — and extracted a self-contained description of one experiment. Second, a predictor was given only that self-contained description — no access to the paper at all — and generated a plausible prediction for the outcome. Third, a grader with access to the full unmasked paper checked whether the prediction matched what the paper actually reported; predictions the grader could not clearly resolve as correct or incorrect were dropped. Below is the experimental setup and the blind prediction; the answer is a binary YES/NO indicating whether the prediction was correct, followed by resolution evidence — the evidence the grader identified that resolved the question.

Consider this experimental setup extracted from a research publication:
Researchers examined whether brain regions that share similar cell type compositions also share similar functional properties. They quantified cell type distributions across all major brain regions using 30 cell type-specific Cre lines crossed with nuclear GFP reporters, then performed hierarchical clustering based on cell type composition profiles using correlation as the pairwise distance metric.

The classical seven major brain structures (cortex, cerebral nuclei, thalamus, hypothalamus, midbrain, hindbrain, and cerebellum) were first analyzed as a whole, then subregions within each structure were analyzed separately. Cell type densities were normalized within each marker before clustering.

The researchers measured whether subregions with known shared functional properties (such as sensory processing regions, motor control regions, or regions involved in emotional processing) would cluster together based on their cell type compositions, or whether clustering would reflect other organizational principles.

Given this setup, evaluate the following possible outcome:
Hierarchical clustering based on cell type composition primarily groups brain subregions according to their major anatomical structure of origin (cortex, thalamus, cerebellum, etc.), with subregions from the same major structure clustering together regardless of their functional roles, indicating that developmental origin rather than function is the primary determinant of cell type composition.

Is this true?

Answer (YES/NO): NO